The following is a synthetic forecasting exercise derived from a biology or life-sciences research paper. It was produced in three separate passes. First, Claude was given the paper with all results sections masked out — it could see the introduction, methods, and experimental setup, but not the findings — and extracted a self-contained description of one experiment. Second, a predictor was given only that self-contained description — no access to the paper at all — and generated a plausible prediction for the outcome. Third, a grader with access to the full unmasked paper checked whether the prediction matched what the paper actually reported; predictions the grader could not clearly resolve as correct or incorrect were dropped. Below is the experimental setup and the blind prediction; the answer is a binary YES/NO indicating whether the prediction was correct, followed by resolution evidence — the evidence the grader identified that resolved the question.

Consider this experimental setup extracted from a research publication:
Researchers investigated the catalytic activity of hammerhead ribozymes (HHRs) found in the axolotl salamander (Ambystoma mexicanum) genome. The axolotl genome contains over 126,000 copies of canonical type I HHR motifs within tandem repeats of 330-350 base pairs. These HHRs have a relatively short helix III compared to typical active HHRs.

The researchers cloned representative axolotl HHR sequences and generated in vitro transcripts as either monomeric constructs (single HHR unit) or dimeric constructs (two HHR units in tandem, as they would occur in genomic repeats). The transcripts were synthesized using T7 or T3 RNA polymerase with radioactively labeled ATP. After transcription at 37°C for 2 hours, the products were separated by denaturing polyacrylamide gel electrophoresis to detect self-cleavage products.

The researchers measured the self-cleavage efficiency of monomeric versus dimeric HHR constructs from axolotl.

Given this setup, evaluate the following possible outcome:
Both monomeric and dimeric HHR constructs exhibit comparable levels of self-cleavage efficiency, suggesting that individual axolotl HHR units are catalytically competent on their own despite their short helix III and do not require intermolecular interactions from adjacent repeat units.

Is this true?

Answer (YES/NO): NO